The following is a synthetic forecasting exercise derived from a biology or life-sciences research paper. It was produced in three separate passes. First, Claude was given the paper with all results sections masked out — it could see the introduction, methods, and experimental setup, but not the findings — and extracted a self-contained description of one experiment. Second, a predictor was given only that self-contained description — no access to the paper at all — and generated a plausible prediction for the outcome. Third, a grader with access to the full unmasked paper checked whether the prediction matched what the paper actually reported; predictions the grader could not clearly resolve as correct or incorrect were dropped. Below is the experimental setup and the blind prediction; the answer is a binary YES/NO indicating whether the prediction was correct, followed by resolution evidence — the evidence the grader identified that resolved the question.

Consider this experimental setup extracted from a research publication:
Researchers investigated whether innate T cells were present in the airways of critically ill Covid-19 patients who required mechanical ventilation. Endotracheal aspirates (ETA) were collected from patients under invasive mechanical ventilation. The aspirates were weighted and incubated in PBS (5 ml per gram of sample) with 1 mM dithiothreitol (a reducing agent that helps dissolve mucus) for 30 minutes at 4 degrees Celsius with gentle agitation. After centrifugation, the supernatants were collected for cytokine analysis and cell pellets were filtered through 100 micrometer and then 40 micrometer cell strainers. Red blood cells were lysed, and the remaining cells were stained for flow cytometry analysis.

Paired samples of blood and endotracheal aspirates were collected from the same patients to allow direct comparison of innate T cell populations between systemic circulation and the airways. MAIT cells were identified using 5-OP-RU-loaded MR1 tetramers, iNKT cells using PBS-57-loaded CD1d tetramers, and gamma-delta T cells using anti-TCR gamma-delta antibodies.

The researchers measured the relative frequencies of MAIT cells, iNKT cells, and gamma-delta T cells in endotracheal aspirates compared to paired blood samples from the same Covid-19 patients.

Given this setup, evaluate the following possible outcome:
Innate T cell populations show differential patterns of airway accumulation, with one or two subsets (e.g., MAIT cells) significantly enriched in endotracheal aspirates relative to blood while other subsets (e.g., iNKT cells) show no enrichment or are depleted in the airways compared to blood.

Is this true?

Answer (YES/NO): YES